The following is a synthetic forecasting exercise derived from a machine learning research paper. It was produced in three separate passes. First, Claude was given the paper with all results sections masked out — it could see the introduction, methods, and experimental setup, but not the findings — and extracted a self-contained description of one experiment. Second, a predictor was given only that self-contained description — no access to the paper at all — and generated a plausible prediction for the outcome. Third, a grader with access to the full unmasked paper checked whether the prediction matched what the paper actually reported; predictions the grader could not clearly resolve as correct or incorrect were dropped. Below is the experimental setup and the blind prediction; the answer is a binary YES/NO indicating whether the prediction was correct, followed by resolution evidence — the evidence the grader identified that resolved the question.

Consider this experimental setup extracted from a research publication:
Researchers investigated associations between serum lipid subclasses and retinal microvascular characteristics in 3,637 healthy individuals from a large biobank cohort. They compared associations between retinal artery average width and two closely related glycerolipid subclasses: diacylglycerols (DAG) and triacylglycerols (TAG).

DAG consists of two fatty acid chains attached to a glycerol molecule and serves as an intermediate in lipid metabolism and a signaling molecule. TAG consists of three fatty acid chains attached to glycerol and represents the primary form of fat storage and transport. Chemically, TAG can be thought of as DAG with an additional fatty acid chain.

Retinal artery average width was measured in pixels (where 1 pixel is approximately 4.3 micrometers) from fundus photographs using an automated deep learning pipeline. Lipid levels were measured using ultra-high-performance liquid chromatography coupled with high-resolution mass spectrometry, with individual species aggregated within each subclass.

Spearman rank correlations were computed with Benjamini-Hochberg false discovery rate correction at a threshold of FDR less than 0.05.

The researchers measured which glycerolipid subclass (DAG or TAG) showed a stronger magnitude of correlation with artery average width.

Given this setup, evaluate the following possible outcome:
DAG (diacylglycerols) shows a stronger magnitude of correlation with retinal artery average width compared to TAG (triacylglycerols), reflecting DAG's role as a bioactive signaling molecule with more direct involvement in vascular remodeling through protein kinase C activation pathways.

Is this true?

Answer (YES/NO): YES